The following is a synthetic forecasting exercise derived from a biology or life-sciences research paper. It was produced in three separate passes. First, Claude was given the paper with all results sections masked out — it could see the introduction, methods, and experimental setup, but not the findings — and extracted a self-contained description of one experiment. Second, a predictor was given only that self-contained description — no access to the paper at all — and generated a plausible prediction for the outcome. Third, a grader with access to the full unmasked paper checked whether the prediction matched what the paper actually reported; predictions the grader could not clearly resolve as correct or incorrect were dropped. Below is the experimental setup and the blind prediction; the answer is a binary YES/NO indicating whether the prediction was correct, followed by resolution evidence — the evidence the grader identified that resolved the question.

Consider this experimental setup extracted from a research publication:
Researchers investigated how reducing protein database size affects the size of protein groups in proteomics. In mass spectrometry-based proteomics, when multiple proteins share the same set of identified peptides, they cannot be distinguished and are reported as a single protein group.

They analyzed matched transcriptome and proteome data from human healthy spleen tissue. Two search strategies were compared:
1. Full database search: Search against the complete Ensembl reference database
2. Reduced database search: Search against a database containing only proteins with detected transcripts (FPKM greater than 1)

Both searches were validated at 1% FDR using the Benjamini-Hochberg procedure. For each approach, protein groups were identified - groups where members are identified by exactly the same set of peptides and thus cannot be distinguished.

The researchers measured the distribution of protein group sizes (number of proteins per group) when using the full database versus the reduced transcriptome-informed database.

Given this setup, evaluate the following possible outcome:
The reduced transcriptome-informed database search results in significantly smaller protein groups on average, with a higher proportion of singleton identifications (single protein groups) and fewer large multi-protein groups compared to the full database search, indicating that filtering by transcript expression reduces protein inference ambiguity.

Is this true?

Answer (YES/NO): YES